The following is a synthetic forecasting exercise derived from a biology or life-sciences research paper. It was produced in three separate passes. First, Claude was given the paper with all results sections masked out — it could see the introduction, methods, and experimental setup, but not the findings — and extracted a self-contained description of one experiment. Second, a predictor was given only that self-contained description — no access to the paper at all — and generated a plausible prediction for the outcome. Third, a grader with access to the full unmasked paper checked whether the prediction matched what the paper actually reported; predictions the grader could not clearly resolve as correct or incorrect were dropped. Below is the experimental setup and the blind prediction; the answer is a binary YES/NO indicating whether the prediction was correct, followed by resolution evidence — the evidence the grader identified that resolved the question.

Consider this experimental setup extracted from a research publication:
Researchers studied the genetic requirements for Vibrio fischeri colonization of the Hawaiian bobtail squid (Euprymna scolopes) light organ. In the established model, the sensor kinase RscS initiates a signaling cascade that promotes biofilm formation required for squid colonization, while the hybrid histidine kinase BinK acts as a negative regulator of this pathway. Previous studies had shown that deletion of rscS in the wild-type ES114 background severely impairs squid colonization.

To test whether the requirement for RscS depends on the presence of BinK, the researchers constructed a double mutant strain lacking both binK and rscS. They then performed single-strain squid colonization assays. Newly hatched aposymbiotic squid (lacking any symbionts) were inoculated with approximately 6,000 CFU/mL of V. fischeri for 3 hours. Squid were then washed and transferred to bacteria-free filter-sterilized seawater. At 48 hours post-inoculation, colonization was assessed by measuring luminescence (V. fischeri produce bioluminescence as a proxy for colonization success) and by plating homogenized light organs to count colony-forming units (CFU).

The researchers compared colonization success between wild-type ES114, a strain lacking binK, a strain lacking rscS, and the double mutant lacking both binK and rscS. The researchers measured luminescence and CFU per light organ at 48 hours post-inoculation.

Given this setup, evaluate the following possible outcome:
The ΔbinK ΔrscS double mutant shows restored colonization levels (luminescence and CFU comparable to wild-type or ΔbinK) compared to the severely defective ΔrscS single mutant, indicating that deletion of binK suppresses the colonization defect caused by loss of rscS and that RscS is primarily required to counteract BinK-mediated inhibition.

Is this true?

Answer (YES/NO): YES